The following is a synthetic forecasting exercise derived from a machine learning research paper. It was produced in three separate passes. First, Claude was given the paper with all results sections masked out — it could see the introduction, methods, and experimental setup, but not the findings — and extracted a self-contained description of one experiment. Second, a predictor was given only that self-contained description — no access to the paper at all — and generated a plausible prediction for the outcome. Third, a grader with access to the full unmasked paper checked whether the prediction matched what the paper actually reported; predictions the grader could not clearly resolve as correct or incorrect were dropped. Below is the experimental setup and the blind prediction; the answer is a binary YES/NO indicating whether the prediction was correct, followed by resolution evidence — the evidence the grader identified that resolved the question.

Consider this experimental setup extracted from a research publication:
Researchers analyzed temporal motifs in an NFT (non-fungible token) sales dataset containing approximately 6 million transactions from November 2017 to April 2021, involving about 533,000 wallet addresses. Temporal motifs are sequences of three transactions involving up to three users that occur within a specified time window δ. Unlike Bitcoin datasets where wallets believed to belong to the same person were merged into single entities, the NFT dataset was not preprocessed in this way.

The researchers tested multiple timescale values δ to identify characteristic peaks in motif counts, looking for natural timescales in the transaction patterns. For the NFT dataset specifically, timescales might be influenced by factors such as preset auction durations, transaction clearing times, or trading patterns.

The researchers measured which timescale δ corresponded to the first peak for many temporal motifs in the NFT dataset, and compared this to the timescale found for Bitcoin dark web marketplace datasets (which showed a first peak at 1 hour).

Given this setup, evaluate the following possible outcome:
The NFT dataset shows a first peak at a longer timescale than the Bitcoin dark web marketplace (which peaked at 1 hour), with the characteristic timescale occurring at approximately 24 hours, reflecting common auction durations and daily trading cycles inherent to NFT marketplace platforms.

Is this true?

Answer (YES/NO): YES